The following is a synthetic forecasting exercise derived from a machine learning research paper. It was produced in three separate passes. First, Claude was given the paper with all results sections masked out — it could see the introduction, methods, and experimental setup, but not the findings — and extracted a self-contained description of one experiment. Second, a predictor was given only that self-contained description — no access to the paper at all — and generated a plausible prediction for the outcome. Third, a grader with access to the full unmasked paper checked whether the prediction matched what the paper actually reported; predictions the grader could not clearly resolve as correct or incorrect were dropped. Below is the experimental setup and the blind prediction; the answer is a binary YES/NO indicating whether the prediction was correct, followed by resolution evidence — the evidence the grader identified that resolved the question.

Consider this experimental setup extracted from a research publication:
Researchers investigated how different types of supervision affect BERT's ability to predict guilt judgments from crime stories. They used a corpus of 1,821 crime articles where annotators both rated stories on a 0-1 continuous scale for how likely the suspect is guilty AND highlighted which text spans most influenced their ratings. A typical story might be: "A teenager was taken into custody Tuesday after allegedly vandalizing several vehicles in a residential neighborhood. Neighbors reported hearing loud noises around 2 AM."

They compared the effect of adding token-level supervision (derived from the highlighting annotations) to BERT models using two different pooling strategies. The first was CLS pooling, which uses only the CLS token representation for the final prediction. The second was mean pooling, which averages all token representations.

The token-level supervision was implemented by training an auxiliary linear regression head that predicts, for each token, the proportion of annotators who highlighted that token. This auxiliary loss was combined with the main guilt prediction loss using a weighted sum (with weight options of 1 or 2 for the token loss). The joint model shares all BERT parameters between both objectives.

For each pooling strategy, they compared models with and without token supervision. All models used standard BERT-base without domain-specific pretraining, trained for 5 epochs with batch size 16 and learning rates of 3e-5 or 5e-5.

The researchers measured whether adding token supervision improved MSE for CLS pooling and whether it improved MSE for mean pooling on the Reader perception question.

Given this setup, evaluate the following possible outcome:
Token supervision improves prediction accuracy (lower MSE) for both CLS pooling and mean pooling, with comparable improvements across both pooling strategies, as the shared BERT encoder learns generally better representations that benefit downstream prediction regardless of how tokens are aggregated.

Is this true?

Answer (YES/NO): NO